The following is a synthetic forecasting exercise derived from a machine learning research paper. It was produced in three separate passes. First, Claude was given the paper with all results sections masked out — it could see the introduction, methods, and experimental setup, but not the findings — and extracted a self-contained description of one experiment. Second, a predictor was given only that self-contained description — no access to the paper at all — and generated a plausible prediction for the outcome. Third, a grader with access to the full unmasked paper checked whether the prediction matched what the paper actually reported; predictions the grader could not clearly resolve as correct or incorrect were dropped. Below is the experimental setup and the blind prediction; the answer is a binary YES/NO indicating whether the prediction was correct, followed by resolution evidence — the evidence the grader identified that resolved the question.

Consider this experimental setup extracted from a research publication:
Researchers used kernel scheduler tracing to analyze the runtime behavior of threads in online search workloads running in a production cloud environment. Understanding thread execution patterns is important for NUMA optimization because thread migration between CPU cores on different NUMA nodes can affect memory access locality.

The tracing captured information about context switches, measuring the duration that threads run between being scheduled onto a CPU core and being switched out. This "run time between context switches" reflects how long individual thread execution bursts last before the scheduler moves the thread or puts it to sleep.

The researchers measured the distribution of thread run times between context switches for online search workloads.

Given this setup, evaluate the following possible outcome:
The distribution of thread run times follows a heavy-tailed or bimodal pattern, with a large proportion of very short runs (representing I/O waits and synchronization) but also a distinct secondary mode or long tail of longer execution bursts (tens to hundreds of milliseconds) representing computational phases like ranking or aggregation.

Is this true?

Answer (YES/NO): NO